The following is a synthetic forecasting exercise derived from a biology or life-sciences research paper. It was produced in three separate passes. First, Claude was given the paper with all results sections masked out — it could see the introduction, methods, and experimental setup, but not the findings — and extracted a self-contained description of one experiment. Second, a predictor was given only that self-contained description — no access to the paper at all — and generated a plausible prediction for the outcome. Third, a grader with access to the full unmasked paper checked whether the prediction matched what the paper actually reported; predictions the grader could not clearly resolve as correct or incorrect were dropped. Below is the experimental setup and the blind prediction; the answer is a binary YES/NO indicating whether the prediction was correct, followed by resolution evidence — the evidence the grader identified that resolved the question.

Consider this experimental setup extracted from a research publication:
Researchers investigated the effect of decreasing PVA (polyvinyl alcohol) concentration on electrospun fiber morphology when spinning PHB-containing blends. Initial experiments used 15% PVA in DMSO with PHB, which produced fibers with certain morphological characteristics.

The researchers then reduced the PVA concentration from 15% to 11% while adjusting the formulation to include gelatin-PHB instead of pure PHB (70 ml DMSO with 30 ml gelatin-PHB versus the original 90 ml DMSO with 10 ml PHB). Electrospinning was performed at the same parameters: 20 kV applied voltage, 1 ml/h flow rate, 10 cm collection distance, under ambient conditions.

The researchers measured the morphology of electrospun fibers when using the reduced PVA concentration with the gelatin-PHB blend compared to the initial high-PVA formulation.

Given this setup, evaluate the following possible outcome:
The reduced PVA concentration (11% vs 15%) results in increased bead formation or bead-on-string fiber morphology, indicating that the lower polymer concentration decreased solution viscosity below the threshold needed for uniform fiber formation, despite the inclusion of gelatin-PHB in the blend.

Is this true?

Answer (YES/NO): NO